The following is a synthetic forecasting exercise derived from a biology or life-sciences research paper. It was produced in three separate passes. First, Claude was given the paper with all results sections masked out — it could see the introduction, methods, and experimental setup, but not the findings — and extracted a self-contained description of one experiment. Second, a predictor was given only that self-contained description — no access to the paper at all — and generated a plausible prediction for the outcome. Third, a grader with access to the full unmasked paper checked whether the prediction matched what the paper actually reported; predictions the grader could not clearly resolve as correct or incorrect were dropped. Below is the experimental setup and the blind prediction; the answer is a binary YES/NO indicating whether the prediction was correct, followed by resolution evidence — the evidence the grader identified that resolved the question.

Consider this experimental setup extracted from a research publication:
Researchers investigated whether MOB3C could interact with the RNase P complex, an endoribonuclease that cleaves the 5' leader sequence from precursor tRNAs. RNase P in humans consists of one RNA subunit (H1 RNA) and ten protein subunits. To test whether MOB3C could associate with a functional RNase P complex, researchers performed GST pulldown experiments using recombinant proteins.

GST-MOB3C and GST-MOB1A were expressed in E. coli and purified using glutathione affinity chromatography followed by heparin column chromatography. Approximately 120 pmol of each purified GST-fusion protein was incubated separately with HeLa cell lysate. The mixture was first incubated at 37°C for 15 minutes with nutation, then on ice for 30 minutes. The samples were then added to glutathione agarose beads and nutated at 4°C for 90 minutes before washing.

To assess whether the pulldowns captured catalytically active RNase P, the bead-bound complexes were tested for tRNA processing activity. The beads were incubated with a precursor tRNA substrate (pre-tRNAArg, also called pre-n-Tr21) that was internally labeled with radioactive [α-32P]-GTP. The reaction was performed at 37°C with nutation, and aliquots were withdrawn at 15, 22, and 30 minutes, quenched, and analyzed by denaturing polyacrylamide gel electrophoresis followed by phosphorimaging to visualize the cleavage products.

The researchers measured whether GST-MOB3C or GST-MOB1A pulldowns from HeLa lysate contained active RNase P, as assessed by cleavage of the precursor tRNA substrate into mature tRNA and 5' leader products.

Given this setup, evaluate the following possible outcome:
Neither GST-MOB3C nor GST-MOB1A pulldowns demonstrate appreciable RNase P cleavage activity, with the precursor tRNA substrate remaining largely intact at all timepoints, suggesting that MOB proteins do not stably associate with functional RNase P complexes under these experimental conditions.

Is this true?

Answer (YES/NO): NO